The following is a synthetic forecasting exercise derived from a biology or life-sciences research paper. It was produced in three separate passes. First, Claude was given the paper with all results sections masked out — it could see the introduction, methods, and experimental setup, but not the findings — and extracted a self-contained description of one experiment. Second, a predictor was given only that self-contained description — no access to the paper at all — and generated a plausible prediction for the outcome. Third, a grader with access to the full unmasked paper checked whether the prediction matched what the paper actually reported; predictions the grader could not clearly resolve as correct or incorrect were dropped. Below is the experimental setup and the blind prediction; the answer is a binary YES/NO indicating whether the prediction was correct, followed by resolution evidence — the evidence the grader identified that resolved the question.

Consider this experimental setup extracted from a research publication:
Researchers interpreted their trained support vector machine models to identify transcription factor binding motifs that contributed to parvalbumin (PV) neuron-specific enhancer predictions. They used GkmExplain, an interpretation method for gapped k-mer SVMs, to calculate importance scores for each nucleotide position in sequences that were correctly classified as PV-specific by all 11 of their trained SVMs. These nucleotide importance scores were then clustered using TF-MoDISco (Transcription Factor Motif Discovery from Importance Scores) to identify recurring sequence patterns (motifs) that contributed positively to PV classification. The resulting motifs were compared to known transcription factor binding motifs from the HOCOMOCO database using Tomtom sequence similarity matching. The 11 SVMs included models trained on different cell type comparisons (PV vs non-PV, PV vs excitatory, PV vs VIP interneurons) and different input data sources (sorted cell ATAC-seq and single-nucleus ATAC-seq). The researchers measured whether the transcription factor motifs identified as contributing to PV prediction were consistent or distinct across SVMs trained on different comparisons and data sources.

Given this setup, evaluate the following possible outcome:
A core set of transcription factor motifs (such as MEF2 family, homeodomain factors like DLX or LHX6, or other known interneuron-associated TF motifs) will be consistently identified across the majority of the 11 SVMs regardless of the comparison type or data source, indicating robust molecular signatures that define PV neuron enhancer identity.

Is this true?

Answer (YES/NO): YES